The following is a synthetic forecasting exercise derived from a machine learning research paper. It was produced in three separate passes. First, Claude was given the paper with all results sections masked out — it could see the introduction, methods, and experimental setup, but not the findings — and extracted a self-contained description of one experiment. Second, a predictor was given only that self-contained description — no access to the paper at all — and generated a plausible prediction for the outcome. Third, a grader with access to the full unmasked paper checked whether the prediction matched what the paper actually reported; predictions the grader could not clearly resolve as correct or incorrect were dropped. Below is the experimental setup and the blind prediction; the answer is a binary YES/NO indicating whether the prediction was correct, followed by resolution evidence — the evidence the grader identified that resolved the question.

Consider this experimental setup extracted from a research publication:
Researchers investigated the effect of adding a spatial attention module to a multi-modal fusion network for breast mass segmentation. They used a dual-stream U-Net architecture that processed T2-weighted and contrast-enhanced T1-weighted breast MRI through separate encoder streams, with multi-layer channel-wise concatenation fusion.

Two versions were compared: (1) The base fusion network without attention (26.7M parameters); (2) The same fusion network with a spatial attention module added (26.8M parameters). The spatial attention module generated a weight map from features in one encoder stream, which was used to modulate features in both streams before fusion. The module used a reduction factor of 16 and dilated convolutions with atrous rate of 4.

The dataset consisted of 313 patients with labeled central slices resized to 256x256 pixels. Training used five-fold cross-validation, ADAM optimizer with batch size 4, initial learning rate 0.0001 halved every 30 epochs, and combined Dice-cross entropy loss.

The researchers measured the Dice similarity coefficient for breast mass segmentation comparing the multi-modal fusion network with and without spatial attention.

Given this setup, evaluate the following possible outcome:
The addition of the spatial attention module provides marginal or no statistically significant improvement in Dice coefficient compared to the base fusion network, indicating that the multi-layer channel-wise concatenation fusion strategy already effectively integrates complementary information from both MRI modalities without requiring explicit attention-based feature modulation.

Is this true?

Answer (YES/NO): NO